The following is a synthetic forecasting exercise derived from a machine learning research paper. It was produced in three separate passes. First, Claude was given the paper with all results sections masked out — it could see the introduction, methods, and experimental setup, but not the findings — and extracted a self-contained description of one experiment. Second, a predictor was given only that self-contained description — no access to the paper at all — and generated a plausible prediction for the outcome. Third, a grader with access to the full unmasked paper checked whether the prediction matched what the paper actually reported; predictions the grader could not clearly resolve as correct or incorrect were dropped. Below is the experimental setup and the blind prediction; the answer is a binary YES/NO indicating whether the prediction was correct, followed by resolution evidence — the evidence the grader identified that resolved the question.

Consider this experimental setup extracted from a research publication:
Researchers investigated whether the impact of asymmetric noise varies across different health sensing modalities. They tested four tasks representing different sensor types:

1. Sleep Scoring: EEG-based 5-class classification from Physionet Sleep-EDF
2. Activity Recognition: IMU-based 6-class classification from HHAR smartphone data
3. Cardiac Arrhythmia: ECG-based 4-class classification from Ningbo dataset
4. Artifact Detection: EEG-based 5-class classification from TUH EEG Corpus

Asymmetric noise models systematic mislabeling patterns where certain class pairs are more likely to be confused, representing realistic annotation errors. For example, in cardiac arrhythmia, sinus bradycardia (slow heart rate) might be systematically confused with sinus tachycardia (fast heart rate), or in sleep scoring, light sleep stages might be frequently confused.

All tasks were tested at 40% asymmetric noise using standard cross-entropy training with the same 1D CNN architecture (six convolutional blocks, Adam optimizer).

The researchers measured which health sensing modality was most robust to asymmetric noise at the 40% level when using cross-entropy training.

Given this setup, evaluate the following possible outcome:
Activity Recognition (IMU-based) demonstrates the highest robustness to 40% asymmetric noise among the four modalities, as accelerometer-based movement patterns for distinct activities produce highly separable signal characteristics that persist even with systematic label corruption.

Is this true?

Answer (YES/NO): YES